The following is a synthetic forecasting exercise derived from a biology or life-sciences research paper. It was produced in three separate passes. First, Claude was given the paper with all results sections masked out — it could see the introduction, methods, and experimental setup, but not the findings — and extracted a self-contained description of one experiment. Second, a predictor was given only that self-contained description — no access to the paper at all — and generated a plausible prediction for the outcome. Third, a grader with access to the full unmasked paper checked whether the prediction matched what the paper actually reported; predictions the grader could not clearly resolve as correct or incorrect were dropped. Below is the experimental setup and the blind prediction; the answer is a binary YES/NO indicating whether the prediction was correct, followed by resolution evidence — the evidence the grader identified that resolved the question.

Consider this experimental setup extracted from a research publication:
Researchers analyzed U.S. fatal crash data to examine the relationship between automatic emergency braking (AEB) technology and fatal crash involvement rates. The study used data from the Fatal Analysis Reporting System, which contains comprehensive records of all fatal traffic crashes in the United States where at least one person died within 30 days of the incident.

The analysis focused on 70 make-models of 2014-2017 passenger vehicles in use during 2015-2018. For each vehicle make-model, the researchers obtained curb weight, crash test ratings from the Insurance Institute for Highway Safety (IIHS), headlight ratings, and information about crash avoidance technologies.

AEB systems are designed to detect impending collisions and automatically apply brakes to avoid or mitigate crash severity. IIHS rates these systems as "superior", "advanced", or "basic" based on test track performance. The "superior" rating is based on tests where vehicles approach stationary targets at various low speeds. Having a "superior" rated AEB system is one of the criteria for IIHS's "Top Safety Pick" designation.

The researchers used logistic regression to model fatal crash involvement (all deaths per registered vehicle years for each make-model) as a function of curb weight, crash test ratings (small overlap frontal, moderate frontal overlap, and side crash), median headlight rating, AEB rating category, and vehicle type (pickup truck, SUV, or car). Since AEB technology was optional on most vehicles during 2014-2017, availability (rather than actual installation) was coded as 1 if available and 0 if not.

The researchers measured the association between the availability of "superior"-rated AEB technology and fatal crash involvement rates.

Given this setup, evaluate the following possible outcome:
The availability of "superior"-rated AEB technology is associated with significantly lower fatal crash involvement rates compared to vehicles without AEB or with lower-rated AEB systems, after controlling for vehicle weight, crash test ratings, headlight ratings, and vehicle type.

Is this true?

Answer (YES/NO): NO